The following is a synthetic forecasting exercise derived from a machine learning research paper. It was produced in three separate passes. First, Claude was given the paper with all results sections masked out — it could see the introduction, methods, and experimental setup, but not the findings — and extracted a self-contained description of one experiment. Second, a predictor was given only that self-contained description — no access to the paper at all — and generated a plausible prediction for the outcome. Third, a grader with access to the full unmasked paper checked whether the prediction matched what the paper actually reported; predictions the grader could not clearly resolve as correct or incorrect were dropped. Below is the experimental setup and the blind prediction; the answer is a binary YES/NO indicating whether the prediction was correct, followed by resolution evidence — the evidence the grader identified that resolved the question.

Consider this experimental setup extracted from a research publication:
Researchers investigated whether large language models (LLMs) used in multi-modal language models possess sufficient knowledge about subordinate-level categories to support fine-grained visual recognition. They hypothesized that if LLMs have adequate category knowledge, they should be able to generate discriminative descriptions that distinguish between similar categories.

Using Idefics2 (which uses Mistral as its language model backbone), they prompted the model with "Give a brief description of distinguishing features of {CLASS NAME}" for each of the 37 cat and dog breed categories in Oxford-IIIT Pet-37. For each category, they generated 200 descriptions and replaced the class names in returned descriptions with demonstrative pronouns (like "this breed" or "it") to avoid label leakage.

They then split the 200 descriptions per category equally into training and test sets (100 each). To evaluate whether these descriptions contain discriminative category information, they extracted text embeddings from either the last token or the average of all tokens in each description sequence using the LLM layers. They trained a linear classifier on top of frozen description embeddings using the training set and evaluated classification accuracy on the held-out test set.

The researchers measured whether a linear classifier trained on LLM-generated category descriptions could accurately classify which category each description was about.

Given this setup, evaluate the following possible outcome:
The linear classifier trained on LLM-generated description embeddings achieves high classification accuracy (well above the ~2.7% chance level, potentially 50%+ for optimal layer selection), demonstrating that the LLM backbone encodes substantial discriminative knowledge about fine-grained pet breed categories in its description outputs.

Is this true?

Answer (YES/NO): YES